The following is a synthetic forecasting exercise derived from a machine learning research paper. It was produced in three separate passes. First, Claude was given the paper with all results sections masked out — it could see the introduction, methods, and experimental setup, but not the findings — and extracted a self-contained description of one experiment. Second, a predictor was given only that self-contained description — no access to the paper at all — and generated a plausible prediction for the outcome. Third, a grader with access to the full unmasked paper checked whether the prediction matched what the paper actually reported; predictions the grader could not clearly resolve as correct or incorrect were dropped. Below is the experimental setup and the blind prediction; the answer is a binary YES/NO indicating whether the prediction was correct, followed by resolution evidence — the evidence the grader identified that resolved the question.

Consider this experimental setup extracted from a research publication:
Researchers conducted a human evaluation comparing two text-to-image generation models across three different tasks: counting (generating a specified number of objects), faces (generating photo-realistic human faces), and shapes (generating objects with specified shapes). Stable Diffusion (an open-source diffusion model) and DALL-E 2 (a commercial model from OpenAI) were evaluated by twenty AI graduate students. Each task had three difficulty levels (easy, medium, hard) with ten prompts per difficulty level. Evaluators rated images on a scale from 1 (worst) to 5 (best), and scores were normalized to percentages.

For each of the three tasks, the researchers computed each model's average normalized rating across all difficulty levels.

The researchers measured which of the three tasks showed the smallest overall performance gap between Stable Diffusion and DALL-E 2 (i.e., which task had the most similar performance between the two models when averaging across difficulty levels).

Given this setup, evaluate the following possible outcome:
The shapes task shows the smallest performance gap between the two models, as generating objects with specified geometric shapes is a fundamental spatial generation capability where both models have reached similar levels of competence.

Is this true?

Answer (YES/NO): YES